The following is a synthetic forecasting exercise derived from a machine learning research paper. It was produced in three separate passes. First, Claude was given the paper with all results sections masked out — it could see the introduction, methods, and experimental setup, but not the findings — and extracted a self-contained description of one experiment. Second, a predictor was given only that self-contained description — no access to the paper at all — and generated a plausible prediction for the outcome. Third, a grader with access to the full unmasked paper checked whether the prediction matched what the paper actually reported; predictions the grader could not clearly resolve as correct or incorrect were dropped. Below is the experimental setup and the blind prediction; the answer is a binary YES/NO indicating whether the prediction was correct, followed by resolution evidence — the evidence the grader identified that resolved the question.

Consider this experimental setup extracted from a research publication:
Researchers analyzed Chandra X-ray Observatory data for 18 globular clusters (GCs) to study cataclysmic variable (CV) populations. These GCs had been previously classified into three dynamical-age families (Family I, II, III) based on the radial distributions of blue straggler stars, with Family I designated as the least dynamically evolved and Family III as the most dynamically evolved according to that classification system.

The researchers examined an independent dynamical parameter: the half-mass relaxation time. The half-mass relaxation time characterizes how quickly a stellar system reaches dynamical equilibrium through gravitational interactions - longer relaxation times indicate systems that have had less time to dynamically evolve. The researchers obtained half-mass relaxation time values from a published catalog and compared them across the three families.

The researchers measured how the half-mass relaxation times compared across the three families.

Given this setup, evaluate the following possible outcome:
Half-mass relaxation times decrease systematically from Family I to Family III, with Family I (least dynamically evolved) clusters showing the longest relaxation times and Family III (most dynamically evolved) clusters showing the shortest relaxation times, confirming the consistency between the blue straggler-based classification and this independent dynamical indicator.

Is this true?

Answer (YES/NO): NO